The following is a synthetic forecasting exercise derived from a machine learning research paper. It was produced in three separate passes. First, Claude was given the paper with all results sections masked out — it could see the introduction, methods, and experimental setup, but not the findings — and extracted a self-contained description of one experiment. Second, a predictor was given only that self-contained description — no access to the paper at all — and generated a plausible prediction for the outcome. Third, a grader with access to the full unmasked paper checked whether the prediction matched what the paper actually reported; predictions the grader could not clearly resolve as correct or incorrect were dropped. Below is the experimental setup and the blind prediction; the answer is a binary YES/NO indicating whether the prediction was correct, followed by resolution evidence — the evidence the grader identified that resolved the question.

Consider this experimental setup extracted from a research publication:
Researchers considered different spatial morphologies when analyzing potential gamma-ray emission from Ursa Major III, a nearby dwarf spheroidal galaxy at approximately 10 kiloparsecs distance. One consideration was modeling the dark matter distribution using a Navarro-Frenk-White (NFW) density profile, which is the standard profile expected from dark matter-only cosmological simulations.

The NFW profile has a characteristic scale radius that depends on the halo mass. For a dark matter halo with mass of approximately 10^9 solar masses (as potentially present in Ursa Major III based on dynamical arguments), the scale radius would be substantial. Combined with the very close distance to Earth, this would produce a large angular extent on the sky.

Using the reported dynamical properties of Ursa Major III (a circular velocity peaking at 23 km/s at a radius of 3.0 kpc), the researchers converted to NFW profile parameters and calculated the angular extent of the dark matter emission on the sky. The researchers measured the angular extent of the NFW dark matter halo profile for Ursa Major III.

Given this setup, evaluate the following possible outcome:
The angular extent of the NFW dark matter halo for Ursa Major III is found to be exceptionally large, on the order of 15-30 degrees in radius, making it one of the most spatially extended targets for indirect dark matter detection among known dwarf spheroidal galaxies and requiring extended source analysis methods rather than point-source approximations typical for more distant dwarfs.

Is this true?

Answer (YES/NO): NO